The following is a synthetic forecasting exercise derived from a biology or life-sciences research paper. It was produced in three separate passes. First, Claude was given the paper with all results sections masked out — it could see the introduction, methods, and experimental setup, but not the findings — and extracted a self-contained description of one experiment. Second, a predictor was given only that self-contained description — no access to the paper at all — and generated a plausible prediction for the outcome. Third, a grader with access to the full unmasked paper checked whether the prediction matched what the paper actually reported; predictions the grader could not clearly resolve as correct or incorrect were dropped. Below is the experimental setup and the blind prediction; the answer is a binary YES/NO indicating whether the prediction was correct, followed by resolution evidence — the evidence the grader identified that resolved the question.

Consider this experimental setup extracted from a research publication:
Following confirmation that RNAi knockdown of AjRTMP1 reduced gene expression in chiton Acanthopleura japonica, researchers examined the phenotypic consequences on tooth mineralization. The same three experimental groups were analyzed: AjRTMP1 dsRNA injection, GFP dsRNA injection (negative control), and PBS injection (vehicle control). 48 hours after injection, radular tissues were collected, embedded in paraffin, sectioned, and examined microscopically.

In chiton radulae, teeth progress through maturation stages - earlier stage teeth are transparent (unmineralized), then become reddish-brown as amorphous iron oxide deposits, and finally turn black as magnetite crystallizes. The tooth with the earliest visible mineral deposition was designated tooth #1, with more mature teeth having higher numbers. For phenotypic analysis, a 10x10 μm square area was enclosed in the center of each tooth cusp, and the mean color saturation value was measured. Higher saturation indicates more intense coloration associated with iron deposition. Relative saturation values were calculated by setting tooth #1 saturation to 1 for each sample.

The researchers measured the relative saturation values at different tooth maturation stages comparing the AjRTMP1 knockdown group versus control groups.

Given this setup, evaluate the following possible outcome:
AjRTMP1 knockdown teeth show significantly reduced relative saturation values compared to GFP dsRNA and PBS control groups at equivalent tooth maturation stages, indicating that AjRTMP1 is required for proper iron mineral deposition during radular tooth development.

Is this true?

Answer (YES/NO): YES